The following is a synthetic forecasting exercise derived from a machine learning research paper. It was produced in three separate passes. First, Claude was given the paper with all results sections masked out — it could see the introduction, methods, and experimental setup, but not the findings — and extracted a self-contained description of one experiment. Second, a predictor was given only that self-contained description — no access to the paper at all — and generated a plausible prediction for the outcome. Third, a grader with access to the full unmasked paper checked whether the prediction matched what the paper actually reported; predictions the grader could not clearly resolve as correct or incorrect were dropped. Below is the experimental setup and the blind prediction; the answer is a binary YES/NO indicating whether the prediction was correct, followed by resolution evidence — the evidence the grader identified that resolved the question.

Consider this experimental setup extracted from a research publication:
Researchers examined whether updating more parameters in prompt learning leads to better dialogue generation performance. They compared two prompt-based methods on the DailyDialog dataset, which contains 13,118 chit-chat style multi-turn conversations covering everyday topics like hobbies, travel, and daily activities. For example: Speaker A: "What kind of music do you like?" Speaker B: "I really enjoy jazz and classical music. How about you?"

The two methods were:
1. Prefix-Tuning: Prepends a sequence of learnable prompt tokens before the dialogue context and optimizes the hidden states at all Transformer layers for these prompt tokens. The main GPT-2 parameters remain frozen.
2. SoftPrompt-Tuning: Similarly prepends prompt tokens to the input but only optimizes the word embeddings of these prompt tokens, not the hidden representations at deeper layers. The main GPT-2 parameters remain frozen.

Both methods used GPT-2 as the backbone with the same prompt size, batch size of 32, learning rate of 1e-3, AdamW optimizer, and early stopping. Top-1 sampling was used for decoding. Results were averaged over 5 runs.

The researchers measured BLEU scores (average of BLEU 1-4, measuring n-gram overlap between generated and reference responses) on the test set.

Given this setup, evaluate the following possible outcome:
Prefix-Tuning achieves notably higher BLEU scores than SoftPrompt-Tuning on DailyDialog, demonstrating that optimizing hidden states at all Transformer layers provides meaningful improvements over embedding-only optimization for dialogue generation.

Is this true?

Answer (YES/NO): YES